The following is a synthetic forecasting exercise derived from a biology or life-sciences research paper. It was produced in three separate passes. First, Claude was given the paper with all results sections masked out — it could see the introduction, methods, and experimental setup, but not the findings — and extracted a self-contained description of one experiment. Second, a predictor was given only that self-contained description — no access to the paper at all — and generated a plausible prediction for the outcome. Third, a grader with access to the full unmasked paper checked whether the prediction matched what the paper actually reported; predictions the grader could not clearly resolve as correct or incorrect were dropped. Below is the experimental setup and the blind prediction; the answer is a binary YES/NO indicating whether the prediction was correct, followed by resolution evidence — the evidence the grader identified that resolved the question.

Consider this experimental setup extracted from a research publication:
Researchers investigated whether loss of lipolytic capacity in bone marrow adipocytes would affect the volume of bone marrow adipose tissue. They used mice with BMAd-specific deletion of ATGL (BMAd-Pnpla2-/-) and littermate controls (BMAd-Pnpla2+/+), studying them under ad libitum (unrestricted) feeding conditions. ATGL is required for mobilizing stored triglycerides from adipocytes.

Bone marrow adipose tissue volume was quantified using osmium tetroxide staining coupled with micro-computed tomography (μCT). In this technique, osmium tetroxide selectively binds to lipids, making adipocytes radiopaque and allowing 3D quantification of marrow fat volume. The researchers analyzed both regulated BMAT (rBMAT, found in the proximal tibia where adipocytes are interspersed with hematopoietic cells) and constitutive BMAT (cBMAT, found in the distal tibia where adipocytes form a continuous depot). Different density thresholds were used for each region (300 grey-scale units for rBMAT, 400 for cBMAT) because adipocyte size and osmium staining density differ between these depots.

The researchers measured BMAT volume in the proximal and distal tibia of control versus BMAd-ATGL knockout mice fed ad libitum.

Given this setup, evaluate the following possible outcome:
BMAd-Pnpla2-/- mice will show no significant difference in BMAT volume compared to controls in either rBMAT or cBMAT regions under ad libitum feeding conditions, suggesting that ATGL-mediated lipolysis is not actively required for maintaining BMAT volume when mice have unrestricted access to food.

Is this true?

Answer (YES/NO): NO